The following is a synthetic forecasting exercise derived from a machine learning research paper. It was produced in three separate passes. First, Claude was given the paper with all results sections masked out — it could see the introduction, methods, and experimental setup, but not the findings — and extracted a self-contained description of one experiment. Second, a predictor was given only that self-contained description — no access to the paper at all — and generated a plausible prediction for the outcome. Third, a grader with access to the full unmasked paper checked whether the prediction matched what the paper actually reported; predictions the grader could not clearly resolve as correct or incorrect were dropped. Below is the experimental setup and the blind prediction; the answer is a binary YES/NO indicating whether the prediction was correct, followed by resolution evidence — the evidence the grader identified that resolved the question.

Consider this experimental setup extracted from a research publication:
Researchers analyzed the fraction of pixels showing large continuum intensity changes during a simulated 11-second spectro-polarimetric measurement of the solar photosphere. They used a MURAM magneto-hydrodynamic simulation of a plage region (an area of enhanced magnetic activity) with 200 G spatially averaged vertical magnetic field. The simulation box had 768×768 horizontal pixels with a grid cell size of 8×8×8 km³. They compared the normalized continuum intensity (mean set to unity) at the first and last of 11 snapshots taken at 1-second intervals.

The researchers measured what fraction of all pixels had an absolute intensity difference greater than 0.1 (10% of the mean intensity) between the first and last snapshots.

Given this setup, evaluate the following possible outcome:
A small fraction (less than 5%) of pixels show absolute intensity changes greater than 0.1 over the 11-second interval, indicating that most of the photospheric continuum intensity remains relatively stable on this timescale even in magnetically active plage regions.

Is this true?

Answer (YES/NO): YES